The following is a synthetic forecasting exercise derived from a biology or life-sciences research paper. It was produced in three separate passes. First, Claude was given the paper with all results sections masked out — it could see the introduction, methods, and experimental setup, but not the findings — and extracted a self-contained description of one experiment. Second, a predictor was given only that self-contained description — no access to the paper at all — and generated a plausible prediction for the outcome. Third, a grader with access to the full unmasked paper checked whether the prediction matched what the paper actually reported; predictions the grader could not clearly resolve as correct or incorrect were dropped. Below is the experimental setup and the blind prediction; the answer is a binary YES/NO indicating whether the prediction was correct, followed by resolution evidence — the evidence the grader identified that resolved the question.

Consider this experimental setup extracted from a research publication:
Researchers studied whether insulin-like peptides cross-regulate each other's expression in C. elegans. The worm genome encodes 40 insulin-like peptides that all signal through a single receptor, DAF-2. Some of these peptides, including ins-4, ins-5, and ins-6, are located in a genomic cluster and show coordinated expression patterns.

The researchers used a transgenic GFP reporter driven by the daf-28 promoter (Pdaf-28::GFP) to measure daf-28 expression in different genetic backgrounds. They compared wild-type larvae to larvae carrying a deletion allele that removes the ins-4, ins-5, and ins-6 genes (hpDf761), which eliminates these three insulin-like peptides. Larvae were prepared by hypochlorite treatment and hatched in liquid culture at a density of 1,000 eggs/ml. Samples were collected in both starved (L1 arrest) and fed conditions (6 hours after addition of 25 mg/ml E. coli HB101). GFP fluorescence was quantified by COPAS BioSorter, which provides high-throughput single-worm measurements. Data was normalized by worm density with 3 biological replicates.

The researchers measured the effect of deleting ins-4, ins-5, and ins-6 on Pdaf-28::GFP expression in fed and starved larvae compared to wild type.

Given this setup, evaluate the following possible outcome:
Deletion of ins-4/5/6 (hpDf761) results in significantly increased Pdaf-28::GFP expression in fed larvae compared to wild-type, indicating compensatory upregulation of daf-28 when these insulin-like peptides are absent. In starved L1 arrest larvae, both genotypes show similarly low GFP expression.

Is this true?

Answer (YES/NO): NO